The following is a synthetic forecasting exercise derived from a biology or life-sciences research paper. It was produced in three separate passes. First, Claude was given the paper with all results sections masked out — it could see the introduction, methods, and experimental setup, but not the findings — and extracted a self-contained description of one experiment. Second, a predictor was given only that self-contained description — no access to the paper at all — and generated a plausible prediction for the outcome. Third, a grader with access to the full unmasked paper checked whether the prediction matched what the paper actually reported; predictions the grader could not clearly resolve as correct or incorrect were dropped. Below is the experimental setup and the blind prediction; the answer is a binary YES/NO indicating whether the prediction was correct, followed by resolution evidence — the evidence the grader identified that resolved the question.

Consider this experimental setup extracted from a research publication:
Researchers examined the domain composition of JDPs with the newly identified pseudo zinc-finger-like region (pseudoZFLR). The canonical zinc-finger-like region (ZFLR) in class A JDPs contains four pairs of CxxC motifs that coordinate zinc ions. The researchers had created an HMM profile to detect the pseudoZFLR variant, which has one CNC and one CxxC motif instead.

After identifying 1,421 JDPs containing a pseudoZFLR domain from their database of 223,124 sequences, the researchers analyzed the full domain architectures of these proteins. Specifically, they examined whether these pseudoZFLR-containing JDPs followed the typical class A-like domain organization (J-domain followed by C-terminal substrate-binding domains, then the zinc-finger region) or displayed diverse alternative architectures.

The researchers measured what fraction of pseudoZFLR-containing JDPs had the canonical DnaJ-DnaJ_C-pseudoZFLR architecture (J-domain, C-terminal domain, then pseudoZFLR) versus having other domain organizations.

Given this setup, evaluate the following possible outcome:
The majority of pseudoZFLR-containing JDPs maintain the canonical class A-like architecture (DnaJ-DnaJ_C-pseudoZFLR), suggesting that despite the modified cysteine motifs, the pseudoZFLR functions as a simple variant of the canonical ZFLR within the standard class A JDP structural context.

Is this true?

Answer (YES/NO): YES